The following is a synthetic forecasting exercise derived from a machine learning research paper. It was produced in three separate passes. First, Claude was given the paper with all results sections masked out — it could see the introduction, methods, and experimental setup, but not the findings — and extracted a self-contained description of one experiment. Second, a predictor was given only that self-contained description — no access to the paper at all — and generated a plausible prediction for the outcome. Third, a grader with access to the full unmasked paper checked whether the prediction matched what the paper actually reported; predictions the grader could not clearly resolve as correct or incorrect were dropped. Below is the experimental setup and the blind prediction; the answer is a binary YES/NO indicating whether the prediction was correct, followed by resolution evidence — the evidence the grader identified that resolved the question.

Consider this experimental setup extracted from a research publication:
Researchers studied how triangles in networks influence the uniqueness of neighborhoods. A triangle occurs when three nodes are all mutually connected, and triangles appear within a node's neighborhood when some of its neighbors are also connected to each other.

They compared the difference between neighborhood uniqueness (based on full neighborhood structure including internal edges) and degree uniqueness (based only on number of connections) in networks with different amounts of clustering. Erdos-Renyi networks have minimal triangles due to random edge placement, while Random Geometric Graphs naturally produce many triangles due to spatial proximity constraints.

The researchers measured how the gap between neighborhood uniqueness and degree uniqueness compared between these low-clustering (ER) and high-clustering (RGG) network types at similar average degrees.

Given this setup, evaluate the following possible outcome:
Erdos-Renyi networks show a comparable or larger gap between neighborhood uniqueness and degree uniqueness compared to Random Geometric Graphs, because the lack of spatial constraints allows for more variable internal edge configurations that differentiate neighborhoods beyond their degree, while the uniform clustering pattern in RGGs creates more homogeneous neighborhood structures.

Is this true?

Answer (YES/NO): NO